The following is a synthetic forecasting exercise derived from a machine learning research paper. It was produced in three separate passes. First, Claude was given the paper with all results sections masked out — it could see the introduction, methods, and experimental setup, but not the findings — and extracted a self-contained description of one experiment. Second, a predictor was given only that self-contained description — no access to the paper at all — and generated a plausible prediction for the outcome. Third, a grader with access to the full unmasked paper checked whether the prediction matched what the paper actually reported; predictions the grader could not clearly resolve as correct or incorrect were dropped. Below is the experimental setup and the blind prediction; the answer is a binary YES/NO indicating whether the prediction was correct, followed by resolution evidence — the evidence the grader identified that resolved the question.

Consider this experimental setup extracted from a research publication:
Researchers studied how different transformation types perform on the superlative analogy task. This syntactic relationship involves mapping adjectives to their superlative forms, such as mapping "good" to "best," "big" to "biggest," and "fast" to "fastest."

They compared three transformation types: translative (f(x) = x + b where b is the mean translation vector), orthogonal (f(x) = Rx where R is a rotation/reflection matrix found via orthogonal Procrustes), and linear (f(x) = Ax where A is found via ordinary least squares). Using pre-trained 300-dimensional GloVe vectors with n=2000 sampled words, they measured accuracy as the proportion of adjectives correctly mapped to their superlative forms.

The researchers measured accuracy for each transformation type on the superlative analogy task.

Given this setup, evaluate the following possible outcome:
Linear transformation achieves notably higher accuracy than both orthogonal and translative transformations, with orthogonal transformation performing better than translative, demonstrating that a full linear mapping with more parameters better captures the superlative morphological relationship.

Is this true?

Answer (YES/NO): NO